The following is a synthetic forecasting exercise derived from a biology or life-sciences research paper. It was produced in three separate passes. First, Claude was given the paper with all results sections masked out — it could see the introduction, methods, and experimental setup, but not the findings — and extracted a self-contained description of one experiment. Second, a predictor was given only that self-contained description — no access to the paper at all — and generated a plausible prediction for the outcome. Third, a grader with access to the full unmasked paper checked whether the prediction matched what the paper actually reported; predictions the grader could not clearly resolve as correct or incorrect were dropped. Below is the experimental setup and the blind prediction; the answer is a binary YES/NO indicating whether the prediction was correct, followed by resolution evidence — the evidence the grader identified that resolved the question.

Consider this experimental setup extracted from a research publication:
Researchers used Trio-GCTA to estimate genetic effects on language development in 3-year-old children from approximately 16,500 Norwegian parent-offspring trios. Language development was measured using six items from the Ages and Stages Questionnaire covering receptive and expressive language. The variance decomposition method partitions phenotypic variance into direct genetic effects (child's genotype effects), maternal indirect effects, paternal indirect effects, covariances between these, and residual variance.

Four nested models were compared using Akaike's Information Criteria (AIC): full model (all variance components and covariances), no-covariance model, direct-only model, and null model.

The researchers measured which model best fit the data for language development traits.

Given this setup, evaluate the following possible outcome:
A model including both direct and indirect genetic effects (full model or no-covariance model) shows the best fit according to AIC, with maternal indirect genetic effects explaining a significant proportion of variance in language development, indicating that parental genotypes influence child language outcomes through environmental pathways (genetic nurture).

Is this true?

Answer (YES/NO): NO